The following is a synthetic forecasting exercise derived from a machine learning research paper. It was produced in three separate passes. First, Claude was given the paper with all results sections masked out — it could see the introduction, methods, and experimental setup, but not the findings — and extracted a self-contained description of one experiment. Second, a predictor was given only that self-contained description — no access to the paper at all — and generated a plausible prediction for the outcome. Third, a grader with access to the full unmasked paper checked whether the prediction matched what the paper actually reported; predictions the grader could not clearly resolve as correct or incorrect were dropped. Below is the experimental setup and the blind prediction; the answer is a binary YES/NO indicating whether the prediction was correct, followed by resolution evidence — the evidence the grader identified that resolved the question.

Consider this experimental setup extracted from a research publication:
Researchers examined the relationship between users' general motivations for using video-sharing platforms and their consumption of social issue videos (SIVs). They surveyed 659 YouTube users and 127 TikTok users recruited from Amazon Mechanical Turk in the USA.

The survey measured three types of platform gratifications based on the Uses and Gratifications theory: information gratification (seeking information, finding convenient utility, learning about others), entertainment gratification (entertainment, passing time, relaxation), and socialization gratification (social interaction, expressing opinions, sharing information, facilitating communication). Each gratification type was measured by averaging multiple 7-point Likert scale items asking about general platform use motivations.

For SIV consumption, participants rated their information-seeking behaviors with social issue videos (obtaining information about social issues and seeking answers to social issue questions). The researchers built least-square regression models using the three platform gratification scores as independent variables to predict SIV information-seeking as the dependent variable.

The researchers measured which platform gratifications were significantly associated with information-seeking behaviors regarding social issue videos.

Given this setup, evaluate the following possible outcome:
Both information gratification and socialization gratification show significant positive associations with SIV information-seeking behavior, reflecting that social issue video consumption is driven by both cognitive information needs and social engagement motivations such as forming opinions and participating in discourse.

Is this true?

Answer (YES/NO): YES